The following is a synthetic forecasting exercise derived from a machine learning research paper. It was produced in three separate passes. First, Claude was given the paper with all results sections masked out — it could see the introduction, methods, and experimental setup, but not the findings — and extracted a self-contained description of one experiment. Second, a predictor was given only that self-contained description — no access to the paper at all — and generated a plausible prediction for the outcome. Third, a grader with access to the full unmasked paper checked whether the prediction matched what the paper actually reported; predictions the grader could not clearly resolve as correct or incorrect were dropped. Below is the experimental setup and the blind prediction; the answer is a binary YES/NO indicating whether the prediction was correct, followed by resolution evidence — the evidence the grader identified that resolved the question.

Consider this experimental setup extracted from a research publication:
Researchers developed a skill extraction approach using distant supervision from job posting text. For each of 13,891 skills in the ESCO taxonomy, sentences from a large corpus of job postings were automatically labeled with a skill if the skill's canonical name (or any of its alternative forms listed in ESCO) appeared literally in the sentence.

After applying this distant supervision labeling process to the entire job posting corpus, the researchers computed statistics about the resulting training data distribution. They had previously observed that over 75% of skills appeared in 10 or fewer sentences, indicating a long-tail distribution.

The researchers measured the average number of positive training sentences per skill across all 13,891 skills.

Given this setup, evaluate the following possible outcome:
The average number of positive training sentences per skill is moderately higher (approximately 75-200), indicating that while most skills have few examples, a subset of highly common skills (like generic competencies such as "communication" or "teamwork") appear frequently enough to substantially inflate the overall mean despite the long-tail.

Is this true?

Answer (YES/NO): NO